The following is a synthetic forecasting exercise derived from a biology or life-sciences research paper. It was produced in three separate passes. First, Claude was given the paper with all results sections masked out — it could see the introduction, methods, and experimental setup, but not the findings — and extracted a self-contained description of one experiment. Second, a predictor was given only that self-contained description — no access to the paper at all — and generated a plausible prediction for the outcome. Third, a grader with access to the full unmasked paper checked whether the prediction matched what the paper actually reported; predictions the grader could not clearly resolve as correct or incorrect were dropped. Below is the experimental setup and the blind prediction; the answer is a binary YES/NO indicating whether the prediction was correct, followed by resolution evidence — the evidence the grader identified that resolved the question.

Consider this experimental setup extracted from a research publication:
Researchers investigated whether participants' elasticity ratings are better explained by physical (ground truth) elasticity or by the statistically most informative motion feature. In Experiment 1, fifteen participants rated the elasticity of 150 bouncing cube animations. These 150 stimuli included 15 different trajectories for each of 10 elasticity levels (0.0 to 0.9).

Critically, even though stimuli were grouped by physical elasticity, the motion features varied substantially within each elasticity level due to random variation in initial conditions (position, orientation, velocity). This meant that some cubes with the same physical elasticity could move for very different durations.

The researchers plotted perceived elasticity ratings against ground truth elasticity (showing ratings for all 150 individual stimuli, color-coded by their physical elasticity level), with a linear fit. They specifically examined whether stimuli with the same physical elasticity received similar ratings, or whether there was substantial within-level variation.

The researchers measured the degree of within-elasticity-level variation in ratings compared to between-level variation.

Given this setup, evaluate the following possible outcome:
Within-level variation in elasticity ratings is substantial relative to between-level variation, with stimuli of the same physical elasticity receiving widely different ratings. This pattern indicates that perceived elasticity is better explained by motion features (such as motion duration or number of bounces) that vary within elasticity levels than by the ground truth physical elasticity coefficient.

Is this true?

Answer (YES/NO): YES